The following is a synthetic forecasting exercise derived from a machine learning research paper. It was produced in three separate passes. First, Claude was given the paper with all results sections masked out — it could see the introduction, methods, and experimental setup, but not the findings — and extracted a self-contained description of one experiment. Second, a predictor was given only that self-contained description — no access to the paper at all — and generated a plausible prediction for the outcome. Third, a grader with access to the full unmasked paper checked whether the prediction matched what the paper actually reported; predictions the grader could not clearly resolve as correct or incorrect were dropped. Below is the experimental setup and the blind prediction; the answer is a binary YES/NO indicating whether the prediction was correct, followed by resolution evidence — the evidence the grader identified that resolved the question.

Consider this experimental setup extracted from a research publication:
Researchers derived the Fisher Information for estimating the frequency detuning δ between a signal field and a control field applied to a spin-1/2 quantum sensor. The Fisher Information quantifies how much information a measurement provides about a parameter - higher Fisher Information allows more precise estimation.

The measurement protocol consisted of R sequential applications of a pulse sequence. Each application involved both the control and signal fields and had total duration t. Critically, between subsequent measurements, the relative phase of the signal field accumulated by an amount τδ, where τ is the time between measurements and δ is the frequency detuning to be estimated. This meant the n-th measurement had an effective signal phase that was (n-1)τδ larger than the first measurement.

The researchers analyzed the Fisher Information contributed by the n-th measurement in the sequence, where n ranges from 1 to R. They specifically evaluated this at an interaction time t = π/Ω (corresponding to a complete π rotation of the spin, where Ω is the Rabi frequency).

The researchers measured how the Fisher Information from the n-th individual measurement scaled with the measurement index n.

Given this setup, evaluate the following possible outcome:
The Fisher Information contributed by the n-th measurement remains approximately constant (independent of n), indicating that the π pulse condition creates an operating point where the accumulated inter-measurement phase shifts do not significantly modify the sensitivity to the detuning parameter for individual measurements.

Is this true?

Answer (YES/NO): NO